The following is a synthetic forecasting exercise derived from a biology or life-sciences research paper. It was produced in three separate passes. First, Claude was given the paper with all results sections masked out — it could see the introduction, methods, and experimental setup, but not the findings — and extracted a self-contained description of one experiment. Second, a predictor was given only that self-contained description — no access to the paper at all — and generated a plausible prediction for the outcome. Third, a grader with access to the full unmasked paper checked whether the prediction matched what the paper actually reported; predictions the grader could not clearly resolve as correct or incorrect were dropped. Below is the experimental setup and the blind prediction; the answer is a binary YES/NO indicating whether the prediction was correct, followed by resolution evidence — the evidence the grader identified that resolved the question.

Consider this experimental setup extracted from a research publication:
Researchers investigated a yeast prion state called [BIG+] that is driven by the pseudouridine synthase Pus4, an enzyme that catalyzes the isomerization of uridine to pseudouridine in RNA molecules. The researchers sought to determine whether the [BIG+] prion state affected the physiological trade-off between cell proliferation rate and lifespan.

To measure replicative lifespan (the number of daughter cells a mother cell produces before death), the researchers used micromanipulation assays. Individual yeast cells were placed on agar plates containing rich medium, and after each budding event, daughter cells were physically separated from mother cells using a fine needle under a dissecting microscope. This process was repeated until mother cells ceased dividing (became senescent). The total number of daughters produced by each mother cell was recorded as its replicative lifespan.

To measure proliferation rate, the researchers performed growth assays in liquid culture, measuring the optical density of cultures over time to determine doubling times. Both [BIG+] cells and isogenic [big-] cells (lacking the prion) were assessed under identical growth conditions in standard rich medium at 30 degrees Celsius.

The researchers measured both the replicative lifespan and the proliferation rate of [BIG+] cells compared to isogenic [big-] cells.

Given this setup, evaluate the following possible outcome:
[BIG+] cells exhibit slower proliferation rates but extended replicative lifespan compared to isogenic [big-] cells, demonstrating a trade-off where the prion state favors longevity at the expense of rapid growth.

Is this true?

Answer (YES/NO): NO